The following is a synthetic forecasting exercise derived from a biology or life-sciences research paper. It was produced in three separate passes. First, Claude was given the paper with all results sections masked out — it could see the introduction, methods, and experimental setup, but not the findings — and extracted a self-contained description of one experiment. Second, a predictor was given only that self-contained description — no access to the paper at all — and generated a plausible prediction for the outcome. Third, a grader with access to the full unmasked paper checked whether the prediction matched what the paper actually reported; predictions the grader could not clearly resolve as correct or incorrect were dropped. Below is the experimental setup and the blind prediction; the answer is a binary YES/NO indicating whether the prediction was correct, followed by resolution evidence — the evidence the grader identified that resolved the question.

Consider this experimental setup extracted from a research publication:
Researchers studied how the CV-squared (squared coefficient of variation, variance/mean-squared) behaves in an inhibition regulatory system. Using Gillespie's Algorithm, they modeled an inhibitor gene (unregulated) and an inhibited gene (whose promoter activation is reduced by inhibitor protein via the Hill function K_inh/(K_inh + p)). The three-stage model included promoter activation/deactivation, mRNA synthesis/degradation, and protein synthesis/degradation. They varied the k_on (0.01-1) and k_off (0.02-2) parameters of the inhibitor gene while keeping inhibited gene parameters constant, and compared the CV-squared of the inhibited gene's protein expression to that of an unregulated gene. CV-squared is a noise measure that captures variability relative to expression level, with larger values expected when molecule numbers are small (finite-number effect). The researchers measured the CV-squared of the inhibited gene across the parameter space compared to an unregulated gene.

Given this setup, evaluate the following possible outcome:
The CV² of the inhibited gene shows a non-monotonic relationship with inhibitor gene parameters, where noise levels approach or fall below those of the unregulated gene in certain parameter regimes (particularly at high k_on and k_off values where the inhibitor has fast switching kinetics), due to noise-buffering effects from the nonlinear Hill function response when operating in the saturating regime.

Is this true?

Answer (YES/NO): NO